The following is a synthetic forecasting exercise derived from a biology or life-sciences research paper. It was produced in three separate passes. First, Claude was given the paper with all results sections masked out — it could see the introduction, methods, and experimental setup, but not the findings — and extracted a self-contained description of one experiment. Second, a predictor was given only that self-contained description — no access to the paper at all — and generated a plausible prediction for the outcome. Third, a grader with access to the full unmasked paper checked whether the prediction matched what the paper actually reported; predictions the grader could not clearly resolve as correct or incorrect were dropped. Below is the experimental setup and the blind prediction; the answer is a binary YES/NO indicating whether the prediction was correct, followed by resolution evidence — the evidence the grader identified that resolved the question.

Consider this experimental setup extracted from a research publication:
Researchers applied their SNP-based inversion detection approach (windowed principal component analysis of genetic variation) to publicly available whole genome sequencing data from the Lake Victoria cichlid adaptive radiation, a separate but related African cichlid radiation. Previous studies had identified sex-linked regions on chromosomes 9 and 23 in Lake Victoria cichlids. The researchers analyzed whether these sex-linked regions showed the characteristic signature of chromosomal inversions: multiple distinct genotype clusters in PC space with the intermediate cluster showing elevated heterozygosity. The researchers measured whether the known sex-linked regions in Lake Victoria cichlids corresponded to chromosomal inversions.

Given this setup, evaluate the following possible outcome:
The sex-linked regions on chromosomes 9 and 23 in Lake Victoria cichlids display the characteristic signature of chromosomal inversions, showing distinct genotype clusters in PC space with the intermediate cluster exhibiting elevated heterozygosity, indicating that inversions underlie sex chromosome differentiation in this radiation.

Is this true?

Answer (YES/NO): YES